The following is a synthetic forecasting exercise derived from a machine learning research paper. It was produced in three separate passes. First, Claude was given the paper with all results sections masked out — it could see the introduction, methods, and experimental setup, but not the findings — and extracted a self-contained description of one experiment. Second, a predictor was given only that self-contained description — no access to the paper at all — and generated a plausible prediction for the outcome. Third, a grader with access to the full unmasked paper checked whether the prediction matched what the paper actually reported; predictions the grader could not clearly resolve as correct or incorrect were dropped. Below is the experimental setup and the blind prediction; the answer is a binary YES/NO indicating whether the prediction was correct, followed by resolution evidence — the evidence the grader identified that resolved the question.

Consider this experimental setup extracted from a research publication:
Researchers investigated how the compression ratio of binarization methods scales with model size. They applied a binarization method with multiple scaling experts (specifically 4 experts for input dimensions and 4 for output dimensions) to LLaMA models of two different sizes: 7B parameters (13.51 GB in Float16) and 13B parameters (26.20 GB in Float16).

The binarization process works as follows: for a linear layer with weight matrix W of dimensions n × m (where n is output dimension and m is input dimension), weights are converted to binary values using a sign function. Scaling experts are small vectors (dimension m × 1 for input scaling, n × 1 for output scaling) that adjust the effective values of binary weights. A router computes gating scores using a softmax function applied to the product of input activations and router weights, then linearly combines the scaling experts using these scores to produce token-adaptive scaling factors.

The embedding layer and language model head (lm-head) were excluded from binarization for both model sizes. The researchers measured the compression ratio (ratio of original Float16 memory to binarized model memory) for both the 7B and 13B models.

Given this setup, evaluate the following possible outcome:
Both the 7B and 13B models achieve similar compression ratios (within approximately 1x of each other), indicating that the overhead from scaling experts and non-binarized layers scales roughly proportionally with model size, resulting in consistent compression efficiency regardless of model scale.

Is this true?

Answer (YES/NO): NO